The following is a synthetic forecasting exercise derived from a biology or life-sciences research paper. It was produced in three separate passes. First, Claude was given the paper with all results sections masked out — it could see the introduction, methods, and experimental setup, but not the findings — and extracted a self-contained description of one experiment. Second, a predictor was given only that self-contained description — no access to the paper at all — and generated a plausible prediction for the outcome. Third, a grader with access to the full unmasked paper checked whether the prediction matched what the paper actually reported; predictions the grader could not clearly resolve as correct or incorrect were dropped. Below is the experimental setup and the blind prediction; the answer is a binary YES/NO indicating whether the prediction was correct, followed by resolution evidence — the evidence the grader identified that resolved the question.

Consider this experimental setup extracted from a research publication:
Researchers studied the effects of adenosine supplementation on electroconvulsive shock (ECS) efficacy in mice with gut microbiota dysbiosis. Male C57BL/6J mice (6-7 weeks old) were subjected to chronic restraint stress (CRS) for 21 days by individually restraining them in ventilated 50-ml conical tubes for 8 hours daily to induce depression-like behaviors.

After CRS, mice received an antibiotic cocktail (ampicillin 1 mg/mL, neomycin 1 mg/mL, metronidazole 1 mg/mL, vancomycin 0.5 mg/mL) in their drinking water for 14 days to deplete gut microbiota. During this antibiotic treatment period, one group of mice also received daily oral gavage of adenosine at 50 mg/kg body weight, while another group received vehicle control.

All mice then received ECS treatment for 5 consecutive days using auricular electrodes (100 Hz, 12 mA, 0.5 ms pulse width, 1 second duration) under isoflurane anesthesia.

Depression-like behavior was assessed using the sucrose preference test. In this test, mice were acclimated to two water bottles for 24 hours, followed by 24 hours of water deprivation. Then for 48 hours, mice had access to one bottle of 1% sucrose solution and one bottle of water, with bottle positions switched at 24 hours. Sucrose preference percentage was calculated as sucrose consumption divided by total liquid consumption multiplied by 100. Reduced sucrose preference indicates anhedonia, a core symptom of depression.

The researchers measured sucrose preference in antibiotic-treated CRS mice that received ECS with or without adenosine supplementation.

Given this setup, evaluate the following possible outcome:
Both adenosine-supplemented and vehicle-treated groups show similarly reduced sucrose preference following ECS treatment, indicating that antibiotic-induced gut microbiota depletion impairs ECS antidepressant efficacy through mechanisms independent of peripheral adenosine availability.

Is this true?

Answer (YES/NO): NO